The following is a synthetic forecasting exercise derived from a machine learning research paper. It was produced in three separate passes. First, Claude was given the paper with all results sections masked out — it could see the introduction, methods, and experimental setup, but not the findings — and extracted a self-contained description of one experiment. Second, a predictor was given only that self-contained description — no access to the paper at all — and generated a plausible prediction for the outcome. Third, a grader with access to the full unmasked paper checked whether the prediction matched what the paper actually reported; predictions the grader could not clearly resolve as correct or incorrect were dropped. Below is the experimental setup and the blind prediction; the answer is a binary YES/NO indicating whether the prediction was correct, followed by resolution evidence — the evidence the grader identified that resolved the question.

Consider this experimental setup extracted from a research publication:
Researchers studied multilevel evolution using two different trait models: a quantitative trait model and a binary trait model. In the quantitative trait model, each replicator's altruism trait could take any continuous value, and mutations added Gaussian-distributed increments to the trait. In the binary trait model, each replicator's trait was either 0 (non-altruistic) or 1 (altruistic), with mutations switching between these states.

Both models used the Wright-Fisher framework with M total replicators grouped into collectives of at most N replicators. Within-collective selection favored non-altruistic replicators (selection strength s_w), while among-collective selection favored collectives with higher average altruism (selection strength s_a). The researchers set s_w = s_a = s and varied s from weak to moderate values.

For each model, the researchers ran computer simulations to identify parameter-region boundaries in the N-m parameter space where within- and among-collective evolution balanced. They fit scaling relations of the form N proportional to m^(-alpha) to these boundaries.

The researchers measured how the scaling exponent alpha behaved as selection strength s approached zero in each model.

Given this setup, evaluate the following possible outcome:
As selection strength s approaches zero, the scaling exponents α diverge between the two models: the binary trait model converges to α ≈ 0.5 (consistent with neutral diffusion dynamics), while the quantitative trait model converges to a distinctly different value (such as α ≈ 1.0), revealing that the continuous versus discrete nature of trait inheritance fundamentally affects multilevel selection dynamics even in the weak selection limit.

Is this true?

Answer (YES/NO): NO